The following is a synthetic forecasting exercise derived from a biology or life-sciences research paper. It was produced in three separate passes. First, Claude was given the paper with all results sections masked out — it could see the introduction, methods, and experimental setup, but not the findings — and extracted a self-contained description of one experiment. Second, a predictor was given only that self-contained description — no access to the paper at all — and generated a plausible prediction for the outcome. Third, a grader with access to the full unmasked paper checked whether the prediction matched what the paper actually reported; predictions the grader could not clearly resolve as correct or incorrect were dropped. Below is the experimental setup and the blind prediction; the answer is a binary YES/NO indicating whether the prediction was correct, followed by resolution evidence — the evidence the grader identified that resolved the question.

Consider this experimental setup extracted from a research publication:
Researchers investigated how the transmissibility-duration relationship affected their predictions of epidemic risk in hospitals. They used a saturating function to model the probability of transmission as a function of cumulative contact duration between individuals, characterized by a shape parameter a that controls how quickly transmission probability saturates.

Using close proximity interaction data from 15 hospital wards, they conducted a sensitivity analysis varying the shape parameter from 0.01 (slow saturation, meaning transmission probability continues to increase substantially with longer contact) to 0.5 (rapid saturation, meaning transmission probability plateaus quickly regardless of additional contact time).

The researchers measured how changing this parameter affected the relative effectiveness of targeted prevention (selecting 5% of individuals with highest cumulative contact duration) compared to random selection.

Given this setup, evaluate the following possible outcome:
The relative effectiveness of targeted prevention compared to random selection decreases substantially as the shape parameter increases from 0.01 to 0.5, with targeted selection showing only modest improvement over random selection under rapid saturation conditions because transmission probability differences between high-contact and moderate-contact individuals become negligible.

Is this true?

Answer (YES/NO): NO